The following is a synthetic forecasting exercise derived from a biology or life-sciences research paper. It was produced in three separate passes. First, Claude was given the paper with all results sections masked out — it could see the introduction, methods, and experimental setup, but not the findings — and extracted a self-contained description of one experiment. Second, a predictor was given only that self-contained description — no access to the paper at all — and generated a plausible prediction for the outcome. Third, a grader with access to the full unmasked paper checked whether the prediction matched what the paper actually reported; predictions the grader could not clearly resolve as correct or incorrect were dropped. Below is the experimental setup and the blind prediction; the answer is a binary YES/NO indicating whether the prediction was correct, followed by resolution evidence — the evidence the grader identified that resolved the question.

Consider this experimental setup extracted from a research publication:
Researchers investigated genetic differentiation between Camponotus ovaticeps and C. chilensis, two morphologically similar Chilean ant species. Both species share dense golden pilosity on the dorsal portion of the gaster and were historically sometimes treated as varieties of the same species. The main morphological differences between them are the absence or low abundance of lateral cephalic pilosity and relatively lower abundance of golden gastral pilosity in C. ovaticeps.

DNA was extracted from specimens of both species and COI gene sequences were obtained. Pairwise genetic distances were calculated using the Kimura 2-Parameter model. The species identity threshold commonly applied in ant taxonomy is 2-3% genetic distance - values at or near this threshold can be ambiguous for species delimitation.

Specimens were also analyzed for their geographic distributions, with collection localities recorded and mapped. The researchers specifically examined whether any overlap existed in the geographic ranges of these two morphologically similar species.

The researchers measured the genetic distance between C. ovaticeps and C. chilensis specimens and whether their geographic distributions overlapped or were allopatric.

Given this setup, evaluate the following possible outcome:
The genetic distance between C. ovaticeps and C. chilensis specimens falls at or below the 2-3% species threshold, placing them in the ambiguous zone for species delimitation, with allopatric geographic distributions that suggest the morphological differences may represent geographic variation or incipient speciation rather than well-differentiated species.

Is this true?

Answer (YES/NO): NO